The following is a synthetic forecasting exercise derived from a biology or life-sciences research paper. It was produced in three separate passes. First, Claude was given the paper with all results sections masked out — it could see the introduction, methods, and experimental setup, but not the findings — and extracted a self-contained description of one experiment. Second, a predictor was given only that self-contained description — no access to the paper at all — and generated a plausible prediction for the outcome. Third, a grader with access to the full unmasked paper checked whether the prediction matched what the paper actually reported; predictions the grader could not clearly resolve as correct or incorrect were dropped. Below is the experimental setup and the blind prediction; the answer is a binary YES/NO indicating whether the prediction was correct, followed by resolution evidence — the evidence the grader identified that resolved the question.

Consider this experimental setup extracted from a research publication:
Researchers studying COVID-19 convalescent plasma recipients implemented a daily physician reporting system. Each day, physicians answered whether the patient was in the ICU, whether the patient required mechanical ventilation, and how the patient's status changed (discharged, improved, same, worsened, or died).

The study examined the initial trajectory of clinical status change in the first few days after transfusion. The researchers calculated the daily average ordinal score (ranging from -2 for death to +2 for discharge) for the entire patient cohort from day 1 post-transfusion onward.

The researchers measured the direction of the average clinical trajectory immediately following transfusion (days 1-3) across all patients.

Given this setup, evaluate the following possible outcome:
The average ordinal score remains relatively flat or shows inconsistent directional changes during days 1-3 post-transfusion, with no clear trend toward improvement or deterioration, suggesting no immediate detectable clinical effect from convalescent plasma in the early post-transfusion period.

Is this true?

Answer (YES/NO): NO